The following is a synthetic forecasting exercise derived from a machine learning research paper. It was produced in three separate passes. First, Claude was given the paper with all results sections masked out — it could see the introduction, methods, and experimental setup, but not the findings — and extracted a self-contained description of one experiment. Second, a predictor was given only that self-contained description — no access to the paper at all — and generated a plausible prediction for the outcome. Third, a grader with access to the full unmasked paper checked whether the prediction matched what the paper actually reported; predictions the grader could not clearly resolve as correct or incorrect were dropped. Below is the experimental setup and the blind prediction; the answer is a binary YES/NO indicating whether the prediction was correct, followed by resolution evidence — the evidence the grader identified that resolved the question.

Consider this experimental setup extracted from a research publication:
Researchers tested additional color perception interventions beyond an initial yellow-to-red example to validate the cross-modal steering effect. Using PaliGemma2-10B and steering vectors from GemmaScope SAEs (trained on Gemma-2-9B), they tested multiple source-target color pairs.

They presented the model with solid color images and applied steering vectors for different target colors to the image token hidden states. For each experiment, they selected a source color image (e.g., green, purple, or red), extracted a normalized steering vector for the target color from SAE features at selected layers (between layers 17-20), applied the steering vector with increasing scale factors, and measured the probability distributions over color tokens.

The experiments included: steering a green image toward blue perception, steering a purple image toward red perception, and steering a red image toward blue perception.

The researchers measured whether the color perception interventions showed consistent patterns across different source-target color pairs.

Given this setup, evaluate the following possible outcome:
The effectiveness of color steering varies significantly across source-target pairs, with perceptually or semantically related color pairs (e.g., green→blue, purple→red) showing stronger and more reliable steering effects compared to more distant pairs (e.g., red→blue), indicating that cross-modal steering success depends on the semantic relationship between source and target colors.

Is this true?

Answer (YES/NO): NO